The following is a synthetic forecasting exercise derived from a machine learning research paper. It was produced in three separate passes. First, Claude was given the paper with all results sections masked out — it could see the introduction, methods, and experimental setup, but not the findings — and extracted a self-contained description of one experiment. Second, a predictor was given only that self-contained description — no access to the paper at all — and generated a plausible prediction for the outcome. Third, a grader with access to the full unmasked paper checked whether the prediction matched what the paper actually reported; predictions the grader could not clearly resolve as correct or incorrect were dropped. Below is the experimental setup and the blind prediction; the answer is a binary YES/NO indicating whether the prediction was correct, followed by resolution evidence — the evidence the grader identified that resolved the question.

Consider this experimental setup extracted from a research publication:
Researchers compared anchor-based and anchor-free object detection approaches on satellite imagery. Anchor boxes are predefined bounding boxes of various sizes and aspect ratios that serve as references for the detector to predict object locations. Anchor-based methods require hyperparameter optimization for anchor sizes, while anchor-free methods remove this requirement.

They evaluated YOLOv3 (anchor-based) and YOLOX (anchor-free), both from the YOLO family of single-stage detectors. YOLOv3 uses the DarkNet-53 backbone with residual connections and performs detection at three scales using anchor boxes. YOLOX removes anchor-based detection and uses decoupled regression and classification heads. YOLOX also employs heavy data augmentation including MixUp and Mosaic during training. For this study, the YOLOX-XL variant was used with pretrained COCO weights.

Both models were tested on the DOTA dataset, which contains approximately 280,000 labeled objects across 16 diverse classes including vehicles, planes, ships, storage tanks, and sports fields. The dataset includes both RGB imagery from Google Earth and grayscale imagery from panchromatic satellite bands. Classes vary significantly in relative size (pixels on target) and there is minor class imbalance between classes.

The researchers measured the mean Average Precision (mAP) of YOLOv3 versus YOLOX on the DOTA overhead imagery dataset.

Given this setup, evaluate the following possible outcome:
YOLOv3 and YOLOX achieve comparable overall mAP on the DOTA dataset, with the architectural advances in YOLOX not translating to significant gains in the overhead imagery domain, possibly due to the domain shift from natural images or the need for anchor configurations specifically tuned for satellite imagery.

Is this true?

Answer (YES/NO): NO